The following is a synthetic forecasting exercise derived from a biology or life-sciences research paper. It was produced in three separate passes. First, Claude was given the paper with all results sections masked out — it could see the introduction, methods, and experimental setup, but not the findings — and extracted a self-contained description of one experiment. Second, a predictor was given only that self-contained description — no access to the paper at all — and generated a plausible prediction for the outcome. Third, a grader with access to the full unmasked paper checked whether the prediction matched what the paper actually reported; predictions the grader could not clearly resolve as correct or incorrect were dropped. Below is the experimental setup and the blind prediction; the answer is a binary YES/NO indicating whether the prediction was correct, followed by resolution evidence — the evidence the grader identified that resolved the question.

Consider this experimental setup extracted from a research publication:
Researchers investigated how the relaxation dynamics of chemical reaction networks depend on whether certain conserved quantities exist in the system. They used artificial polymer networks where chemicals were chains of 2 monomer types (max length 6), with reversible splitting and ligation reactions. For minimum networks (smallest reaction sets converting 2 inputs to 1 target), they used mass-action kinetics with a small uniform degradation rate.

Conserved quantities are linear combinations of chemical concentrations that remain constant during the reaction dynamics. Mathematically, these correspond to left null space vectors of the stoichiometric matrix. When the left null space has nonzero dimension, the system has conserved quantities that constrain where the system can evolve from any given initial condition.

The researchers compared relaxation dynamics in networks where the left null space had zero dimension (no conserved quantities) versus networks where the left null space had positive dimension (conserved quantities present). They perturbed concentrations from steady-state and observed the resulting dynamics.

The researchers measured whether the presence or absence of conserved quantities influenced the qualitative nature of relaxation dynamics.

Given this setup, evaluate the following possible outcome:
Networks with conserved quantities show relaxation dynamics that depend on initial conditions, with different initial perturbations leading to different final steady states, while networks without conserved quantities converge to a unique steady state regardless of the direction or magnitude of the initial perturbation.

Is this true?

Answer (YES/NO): NO